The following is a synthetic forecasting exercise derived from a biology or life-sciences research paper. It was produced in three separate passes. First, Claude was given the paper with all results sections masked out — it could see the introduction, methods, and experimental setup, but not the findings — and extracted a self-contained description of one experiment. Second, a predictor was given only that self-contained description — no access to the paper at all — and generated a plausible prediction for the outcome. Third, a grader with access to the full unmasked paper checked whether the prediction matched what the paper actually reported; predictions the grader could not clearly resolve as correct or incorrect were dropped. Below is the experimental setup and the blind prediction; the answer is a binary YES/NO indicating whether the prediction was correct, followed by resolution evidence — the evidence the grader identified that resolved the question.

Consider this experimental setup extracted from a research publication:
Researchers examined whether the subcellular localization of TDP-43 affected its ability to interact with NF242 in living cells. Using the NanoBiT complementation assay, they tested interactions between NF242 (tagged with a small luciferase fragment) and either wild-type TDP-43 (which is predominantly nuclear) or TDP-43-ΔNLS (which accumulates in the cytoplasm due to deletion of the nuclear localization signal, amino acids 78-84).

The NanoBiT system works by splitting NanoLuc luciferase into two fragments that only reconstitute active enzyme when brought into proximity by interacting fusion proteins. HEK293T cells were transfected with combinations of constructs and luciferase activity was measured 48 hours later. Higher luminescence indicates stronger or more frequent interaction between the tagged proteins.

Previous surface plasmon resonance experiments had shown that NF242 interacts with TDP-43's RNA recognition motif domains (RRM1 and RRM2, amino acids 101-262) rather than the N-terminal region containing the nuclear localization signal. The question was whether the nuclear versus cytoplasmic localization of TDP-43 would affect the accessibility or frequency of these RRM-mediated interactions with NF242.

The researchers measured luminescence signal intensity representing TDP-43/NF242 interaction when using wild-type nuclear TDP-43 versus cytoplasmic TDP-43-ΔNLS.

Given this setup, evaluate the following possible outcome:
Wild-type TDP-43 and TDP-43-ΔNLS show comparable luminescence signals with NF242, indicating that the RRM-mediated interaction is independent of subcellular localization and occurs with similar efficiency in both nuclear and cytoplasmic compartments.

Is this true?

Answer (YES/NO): NO